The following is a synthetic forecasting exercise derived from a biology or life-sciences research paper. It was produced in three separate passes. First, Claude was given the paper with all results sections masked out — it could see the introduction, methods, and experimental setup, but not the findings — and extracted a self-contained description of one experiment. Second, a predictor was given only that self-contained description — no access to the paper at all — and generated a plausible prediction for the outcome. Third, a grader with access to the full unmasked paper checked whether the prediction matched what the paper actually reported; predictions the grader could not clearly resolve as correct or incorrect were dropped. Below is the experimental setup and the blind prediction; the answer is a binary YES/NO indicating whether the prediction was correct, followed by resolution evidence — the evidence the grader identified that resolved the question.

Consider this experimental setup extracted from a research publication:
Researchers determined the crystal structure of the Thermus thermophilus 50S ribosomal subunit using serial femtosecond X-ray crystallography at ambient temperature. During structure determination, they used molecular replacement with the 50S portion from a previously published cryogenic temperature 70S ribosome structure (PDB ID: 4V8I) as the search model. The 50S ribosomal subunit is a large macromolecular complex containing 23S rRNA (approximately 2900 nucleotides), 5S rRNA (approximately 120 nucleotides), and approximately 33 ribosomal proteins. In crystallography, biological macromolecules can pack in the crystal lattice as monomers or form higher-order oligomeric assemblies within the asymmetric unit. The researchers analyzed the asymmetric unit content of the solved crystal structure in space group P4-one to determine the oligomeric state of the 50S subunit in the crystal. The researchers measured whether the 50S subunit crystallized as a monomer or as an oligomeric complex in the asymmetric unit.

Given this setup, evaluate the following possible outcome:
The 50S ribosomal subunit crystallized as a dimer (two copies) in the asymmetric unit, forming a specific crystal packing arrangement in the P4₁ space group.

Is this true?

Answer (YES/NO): YES